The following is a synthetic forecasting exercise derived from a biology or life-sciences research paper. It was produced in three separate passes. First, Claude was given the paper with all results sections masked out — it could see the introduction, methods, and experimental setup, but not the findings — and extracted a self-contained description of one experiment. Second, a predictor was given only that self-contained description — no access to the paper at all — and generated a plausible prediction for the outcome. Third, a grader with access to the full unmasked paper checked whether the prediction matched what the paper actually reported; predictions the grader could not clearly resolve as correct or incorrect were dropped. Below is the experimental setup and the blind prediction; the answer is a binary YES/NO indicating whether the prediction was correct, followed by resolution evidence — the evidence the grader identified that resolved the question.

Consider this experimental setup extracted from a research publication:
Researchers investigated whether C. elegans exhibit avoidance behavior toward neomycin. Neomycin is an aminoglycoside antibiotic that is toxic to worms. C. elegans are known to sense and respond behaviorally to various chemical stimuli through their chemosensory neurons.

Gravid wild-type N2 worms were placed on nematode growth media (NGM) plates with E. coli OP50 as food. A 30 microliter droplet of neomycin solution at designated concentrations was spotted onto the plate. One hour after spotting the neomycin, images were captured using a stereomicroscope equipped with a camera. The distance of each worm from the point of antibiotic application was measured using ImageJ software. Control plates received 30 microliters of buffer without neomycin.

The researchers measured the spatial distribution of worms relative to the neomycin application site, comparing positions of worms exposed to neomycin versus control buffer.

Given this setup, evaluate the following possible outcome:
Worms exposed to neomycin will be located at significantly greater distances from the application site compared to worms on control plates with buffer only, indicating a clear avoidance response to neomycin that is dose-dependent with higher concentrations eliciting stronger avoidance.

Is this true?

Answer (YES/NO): YES